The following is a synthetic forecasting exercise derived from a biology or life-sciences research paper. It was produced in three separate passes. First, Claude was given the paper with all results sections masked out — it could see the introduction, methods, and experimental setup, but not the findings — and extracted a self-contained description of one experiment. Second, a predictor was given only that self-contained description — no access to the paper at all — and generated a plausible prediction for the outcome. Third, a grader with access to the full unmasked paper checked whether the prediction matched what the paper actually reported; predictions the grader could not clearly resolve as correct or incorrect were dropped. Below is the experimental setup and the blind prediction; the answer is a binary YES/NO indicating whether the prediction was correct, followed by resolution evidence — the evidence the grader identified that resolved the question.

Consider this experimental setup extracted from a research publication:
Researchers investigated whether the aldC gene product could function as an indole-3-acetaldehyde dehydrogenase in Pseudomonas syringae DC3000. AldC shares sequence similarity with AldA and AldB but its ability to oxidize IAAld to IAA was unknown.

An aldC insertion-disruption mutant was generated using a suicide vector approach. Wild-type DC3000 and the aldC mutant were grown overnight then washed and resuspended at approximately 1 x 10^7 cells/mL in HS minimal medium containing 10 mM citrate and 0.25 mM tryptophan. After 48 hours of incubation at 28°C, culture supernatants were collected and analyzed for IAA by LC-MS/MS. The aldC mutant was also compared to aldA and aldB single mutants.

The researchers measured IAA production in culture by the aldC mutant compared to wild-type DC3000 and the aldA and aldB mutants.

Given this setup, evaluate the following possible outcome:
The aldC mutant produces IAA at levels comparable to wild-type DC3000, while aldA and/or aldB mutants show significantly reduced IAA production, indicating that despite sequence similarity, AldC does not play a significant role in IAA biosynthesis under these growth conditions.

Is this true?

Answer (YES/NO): YES